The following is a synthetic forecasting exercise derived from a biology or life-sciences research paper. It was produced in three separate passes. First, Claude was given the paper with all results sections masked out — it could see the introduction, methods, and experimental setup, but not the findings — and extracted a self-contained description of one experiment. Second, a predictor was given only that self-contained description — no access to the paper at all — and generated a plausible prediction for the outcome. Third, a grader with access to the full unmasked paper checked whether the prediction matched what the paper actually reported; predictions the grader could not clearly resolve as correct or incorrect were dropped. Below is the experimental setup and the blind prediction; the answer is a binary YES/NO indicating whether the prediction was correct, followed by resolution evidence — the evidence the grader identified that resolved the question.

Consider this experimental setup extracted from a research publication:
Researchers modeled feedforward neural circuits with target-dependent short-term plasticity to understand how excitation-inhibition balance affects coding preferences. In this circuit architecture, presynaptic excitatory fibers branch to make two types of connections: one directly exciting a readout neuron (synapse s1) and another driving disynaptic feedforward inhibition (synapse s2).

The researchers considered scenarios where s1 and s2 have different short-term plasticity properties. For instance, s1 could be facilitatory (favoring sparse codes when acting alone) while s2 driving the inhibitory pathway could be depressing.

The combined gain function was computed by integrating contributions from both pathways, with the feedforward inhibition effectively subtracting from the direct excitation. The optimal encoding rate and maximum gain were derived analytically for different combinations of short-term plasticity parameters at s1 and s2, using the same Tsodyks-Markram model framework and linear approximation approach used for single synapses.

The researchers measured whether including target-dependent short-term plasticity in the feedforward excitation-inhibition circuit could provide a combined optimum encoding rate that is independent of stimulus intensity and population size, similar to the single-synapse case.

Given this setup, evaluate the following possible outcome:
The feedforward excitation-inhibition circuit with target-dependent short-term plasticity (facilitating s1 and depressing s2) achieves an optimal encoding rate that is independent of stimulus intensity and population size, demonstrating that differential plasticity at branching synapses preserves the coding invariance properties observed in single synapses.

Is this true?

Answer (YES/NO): YES